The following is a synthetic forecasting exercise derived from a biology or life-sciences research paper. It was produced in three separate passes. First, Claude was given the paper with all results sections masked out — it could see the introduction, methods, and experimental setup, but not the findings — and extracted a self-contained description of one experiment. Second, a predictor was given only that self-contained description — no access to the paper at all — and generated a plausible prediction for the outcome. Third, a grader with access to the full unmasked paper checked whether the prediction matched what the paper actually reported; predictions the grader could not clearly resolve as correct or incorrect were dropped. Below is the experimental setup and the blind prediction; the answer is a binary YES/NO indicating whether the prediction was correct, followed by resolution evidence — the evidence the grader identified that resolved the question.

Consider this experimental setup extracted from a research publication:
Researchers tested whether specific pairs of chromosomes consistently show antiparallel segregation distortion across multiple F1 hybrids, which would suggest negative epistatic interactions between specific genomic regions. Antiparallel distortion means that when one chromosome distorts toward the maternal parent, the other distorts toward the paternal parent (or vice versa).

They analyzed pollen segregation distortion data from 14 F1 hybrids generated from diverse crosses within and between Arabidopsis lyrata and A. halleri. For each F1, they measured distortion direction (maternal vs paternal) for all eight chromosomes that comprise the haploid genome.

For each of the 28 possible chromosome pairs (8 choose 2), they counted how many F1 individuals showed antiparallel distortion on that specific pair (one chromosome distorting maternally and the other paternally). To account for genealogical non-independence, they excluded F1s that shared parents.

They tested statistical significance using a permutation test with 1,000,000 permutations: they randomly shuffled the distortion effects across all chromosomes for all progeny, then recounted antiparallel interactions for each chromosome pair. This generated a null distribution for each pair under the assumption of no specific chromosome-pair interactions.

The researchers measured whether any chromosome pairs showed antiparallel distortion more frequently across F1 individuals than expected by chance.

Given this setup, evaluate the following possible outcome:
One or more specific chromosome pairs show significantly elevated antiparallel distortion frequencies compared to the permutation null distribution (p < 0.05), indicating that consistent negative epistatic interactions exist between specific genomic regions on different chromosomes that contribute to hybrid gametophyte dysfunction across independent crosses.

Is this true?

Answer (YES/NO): YES